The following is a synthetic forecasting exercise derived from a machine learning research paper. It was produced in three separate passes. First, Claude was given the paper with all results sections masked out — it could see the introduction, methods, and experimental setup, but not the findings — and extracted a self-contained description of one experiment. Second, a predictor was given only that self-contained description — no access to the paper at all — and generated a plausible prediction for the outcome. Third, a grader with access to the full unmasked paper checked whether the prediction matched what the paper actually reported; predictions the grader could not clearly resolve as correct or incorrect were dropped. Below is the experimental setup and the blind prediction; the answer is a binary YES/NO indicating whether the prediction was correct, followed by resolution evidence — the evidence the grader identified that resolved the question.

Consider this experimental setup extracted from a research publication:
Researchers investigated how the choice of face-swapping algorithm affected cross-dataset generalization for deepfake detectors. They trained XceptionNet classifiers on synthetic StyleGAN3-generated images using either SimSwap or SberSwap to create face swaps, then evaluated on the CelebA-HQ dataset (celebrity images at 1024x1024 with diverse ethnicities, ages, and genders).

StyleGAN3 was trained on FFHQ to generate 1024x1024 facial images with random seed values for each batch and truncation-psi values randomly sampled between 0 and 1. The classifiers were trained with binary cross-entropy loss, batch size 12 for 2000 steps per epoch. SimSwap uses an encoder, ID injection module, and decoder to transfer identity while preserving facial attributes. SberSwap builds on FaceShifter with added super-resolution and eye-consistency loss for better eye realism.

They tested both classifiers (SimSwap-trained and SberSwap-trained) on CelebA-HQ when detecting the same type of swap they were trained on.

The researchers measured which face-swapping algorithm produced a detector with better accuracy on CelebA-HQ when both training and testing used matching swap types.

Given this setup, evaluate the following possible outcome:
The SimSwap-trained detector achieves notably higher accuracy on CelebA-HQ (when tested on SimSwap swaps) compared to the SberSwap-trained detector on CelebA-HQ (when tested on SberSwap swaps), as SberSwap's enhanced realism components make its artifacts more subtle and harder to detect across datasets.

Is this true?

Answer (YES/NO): YES